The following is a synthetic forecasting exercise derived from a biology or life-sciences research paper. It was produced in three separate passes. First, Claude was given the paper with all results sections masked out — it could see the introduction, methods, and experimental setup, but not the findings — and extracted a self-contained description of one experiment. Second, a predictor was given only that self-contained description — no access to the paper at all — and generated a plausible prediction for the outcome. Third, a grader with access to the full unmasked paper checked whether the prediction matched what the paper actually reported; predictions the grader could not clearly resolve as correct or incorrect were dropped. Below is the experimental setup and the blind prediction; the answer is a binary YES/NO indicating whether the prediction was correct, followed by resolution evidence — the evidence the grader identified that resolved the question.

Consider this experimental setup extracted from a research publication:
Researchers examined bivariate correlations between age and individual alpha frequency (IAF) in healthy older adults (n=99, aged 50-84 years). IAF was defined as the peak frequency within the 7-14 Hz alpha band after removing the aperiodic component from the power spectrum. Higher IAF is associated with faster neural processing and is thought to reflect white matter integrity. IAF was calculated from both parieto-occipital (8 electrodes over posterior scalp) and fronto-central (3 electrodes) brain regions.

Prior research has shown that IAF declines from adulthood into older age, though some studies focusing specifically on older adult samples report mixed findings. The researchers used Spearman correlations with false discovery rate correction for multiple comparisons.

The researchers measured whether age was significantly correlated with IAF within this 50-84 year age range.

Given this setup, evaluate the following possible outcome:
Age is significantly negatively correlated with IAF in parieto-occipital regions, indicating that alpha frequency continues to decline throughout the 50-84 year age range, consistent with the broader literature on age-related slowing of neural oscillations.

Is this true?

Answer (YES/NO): NO